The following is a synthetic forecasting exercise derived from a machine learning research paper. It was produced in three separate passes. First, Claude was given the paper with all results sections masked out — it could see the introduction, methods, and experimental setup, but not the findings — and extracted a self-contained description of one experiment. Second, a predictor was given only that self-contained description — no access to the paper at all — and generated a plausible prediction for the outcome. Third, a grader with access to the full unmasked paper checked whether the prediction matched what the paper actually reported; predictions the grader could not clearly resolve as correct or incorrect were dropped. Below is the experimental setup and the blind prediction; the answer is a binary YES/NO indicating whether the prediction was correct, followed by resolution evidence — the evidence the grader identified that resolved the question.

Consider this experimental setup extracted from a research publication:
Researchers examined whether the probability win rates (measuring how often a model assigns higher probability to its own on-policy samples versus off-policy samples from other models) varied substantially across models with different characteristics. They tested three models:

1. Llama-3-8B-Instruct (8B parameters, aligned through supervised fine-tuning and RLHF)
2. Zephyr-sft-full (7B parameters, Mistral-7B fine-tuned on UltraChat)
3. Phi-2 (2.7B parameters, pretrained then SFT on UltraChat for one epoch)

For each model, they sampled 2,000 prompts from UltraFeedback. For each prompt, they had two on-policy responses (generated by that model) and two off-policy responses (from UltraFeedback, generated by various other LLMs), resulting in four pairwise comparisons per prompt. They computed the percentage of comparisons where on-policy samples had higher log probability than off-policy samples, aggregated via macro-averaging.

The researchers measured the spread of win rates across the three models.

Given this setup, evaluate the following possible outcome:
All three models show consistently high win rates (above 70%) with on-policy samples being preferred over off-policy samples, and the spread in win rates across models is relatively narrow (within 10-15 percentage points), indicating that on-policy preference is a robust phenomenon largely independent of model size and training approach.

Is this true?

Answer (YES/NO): YES